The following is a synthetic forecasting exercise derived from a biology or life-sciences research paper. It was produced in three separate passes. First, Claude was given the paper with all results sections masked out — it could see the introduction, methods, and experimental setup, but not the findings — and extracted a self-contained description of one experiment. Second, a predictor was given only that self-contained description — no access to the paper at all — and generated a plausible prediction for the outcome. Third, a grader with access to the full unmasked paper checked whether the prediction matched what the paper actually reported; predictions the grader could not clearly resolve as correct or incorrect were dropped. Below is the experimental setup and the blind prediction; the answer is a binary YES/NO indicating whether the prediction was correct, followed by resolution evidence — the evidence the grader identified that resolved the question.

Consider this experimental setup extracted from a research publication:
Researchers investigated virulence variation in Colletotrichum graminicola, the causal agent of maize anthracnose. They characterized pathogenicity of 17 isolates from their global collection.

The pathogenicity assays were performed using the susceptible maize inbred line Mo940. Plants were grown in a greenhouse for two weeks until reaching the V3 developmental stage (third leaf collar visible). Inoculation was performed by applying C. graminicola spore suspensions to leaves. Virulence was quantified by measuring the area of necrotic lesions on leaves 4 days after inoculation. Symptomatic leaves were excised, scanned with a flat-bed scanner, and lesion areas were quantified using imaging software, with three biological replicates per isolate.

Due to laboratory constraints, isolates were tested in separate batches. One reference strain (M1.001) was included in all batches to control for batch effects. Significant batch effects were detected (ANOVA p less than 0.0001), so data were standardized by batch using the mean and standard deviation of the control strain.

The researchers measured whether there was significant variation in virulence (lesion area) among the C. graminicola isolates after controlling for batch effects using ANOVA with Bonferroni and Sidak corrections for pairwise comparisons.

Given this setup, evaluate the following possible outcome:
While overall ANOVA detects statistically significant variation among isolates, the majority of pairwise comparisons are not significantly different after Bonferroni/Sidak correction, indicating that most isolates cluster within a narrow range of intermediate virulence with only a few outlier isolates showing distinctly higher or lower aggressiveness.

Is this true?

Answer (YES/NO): NO